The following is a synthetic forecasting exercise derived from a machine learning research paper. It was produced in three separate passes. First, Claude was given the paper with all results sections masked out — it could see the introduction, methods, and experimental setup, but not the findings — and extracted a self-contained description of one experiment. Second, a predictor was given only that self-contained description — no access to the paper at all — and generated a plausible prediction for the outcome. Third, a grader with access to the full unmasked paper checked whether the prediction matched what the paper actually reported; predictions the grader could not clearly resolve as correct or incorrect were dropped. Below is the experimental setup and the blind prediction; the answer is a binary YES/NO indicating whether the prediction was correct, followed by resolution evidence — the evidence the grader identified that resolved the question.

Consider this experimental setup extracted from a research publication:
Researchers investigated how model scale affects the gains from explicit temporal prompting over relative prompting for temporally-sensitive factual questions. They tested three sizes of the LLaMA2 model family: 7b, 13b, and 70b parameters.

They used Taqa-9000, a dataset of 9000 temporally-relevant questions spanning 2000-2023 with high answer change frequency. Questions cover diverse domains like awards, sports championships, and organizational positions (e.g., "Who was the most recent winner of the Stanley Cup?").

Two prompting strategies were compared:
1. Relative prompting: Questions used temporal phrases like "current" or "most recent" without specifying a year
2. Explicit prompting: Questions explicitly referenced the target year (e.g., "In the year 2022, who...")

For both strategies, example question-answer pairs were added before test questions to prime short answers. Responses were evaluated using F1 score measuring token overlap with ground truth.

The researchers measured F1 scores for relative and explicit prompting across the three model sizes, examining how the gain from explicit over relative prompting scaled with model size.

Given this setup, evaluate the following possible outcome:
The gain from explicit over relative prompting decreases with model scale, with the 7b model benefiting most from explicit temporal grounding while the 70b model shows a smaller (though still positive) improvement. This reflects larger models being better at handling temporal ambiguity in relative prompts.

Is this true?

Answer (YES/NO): NO